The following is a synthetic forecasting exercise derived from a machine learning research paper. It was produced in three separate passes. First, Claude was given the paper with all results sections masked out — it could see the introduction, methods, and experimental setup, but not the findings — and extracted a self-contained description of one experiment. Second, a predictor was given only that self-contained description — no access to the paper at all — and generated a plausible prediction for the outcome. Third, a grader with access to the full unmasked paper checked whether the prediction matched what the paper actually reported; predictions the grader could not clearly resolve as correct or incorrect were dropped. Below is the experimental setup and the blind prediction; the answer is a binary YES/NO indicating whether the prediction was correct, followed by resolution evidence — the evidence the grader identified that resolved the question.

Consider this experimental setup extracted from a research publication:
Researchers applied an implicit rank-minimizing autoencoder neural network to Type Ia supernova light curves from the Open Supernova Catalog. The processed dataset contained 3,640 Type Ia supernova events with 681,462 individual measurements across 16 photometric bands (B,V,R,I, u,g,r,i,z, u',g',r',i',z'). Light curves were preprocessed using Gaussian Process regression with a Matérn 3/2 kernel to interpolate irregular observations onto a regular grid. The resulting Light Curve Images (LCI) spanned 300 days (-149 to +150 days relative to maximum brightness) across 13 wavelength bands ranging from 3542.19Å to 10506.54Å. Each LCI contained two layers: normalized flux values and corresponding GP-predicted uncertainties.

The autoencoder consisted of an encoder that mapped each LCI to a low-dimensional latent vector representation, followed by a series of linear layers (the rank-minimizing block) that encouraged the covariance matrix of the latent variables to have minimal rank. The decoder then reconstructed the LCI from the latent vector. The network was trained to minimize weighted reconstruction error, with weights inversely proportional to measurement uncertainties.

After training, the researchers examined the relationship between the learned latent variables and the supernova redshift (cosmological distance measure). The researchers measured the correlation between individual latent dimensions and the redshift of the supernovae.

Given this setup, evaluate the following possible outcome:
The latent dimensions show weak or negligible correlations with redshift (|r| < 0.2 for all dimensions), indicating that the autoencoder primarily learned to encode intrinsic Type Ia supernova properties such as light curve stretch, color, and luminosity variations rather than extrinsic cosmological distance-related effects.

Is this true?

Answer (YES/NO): NO